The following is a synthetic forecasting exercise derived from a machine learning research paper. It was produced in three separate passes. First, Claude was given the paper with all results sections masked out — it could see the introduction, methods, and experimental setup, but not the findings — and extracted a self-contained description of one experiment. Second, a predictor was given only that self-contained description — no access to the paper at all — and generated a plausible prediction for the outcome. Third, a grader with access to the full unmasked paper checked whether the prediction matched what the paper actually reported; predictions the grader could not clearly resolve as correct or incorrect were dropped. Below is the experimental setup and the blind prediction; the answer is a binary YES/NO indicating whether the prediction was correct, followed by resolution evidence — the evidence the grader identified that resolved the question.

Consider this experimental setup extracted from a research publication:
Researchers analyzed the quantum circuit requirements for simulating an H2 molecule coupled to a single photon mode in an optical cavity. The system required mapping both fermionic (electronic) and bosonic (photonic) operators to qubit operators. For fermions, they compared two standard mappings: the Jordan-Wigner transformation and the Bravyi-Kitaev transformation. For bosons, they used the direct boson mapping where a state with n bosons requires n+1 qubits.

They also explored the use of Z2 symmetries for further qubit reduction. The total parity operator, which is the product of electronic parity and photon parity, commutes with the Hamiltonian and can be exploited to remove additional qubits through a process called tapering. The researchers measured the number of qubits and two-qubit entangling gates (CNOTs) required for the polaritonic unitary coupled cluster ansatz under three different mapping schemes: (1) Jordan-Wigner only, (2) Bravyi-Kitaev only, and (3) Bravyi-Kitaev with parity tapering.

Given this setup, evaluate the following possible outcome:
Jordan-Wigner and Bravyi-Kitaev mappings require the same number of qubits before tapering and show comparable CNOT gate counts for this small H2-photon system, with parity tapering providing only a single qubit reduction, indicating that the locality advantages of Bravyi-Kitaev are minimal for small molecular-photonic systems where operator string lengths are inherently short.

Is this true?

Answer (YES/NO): NO